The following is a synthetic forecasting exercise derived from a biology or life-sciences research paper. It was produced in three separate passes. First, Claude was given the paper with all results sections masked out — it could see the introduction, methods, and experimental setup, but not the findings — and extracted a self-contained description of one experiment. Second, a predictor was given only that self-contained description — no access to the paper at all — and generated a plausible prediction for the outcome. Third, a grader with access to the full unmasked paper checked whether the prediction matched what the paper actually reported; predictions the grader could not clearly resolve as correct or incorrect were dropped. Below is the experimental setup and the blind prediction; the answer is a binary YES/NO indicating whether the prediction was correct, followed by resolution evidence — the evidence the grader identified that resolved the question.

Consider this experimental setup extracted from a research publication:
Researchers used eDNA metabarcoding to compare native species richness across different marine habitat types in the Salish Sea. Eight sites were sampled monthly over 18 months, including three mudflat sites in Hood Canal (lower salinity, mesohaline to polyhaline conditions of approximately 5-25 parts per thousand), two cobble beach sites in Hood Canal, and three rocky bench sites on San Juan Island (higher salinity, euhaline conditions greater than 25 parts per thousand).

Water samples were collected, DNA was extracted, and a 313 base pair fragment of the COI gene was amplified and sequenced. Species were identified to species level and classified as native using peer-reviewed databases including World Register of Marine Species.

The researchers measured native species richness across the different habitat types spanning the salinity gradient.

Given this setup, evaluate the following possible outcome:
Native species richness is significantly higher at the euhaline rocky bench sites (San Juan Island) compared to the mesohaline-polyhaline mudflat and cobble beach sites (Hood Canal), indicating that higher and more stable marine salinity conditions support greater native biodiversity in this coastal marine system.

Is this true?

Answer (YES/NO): YES